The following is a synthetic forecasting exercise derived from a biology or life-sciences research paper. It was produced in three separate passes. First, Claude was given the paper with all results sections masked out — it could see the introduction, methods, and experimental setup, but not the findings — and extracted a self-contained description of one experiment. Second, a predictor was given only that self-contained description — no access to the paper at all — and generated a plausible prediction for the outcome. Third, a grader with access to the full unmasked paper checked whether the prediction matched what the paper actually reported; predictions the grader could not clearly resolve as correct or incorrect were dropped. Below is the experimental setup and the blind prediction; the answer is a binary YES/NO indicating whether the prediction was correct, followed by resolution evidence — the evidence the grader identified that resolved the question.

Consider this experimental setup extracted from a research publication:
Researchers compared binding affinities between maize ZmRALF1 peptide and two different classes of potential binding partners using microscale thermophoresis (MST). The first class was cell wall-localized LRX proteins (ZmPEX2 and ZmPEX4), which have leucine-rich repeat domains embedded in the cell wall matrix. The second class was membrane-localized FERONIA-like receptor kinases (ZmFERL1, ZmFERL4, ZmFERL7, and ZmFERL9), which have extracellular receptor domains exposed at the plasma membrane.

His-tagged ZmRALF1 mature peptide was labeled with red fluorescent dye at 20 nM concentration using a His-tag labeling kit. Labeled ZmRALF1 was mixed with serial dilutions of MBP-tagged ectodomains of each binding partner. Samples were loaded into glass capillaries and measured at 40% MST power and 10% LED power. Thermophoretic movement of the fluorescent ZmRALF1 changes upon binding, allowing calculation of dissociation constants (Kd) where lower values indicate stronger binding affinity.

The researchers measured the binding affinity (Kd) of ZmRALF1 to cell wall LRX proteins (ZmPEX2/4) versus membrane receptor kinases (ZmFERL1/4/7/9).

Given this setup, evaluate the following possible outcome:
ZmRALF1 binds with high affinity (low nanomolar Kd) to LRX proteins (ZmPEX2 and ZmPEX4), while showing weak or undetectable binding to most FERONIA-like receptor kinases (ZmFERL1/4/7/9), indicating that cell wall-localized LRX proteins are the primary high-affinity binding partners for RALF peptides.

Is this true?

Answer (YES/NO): NO